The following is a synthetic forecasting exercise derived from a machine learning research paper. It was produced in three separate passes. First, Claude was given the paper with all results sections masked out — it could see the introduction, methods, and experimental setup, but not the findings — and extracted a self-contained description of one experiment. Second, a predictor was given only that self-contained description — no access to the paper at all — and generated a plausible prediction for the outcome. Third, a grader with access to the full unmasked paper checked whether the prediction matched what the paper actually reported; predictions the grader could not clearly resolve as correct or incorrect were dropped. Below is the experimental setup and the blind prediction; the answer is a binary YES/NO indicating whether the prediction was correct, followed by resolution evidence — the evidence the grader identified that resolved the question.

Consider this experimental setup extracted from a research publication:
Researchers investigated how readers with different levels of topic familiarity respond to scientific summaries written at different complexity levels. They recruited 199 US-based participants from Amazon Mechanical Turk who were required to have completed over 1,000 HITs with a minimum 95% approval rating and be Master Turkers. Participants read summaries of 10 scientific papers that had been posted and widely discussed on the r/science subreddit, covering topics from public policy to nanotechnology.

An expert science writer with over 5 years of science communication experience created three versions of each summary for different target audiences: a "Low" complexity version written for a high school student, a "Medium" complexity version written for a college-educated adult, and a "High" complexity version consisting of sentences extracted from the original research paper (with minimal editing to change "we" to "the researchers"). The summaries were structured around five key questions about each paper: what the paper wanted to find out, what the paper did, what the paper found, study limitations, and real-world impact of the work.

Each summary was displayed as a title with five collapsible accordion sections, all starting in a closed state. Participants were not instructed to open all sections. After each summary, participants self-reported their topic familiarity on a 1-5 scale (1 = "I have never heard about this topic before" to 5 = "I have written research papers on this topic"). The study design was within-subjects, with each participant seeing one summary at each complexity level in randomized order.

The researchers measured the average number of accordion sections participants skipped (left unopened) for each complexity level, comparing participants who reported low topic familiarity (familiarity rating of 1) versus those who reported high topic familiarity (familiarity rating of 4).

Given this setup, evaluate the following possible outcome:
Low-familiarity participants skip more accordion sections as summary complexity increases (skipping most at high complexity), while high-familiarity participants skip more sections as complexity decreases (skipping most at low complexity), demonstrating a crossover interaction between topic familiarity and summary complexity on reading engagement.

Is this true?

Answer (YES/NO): NO